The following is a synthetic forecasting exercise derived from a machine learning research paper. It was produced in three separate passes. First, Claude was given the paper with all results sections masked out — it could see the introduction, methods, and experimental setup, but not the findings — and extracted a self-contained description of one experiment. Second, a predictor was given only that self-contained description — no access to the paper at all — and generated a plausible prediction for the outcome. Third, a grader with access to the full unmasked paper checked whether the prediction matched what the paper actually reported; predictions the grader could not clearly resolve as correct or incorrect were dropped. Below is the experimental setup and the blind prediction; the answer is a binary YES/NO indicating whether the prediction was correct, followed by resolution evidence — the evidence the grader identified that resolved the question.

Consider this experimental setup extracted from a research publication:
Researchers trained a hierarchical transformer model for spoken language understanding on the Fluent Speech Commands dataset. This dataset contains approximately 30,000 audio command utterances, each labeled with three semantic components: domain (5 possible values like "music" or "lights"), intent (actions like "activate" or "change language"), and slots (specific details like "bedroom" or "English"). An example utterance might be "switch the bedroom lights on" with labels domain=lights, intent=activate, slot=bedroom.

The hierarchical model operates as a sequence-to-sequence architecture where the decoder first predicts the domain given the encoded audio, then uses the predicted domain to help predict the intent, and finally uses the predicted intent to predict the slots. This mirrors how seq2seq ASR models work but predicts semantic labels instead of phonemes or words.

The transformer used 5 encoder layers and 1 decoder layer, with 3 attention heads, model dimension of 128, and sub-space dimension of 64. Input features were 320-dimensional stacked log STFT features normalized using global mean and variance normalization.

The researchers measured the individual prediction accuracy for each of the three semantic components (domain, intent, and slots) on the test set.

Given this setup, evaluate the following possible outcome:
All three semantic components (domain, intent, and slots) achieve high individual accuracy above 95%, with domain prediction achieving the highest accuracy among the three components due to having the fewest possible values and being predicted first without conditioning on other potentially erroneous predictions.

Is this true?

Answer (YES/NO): NO